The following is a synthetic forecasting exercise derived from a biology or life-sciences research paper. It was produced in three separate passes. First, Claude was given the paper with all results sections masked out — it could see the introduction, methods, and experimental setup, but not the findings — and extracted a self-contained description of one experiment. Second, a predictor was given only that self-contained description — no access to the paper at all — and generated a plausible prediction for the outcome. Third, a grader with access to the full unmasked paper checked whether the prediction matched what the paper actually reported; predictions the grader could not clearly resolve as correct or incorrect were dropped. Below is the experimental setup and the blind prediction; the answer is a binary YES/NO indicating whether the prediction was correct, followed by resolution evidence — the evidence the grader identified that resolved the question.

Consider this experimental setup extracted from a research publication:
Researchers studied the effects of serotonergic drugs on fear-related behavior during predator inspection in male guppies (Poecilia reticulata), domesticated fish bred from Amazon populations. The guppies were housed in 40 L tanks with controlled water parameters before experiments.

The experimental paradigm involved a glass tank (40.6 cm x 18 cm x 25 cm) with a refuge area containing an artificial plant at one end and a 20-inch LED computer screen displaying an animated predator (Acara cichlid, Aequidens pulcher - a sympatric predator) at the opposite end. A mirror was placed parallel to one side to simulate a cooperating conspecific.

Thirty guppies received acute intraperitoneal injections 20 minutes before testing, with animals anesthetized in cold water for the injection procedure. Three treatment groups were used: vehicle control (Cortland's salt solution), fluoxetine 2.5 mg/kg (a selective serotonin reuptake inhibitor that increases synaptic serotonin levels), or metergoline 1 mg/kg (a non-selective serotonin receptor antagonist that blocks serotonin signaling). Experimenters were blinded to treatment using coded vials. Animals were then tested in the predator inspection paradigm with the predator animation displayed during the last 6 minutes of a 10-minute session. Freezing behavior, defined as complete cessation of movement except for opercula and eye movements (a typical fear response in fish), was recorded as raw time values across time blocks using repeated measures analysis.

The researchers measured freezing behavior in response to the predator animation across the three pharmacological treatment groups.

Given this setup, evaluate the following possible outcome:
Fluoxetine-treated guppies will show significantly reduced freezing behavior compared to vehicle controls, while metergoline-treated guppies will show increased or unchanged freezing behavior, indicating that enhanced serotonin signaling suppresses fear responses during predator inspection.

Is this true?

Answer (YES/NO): NO